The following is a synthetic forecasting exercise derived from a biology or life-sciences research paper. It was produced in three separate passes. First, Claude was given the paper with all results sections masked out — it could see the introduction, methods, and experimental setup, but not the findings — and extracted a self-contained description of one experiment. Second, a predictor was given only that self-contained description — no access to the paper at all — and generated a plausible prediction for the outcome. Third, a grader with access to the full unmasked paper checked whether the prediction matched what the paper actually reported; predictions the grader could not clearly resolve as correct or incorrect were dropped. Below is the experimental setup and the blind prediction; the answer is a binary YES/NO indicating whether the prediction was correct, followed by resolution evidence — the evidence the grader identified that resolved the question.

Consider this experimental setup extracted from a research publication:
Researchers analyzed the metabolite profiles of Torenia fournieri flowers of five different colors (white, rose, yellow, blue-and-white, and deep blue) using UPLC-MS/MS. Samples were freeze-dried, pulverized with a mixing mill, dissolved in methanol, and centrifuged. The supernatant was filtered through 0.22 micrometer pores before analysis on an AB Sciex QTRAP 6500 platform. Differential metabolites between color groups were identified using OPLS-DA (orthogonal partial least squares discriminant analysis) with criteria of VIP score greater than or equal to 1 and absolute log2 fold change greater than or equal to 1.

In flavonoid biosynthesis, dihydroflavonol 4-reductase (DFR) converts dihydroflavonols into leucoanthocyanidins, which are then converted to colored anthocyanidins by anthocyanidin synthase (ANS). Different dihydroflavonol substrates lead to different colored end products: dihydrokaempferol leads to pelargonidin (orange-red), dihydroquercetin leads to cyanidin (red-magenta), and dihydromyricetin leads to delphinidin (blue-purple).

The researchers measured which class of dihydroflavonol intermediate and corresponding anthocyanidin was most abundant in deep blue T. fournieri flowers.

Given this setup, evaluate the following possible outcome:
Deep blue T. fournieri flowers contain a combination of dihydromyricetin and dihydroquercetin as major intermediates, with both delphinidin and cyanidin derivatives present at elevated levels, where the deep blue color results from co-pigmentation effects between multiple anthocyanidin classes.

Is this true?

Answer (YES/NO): NO